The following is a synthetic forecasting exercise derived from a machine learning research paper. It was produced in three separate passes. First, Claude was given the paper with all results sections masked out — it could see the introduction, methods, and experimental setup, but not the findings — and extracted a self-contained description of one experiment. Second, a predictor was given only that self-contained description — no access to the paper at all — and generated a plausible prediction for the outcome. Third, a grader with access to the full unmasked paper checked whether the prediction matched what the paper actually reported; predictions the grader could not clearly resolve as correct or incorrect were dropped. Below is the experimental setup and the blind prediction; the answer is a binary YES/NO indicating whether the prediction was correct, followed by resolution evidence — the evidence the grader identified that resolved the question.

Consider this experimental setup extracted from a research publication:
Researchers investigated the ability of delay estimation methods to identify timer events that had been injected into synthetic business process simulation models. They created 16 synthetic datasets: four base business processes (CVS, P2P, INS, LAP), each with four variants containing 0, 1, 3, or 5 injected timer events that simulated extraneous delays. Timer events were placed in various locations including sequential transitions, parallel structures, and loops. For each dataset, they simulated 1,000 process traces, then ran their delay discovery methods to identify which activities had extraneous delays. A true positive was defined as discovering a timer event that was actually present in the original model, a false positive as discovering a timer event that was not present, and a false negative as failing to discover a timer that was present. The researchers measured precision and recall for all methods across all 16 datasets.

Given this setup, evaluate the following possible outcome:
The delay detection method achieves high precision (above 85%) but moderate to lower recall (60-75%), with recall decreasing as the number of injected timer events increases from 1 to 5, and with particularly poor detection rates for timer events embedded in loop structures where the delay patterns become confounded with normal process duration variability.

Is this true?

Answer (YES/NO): NO